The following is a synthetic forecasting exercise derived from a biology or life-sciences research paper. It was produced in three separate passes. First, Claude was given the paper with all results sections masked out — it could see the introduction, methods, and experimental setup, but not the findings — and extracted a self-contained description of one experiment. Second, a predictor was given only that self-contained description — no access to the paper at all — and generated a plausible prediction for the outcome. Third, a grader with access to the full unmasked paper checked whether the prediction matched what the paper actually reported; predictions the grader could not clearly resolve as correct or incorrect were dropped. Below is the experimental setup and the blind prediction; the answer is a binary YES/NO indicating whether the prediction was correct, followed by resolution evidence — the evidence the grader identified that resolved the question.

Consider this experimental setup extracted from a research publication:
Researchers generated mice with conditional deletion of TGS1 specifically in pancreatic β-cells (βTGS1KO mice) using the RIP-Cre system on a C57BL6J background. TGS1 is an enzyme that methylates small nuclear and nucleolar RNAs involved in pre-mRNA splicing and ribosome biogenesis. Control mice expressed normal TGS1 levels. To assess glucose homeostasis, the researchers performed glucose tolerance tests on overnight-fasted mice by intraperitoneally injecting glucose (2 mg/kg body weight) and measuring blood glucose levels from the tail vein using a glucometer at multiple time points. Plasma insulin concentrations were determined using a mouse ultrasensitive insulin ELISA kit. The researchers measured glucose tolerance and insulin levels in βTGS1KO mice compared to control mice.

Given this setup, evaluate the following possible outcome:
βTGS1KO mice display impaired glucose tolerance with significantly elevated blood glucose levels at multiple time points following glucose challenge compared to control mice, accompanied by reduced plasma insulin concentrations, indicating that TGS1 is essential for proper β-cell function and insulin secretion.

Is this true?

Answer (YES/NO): YES